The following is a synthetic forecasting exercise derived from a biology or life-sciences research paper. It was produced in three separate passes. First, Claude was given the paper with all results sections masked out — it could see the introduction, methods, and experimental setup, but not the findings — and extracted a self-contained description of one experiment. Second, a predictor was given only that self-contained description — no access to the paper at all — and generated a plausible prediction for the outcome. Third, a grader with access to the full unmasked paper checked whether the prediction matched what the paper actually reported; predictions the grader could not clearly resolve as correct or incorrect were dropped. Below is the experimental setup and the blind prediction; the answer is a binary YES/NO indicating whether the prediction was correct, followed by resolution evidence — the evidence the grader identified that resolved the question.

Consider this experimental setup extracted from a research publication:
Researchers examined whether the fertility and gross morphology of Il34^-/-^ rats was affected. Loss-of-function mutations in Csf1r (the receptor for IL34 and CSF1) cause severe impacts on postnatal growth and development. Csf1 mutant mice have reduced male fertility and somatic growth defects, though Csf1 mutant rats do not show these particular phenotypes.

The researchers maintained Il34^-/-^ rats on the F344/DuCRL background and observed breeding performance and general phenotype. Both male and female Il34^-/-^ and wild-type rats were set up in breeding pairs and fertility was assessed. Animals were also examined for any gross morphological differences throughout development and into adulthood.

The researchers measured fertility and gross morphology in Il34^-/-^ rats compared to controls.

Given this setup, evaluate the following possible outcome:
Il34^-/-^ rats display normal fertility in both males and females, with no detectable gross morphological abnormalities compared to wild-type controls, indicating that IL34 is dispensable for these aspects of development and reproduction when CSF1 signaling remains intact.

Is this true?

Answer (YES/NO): YES